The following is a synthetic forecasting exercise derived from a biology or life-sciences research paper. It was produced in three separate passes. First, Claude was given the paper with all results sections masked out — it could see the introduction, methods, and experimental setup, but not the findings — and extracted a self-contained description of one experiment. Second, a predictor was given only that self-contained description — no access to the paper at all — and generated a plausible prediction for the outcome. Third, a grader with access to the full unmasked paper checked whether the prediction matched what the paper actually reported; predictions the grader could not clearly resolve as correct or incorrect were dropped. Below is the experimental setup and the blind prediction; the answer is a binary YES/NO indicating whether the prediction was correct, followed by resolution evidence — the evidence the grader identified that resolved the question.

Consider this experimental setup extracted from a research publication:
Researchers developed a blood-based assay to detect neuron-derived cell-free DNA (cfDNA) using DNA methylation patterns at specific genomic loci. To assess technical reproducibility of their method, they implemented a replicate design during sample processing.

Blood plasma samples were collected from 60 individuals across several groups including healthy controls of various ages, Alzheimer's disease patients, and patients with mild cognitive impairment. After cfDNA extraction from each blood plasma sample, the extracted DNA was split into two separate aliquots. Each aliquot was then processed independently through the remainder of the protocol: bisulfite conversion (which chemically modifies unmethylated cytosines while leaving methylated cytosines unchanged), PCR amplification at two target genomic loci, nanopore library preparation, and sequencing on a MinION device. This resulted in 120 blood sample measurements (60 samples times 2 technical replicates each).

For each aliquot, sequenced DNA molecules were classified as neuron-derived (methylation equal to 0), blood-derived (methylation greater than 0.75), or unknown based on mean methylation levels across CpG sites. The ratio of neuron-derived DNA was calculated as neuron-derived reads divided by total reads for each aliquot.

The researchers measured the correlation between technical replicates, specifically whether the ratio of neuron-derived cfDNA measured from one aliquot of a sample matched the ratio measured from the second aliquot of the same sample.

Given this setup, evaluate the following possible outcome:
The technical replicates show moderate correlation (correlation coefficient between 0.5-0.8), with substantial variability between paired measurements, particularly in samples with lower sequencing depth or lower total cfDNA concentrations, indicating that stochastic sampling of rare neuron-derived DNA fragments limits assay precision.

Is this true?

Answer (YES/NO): NO